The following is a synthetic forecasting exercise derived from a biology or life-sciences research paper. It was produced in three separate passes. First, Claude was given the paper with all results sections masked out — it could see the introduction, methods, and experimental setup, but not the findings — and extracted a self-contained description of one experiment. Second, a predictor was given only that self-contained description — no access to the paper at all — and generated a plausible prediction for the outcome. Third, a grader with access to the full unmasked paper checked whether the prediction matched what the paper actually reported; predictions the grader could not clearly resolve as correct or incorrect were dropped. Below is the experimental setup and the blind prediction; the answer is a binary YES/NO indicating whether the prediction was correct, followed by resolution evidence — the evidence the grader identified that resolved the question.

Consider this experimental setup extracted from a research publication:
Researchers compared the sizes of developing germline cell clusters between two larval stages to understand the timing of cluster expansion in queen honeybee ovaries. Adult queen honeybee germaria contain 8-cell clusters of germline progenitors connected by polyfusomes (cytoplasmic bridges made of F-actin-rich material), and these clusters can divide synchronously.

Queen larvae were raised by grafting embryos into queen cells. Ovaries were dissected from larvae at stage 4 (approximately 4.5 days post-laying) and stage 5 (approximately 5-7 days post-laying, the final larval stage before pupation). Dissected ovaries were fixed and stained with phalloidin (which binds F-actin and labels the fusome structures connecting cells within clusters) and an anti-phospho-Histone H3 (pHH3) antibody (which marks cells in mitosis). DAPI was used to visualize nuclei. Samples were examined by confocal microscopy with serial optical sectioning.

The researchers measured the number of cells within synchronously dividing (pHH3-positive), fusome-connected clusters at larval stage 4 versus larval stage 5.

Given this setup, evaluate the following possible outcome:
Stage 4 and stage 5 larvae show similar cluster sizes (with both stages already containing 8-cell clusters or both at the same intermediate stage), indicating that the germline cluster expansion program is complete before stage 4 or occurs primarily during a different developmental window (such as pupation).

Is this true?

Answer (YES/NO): NO